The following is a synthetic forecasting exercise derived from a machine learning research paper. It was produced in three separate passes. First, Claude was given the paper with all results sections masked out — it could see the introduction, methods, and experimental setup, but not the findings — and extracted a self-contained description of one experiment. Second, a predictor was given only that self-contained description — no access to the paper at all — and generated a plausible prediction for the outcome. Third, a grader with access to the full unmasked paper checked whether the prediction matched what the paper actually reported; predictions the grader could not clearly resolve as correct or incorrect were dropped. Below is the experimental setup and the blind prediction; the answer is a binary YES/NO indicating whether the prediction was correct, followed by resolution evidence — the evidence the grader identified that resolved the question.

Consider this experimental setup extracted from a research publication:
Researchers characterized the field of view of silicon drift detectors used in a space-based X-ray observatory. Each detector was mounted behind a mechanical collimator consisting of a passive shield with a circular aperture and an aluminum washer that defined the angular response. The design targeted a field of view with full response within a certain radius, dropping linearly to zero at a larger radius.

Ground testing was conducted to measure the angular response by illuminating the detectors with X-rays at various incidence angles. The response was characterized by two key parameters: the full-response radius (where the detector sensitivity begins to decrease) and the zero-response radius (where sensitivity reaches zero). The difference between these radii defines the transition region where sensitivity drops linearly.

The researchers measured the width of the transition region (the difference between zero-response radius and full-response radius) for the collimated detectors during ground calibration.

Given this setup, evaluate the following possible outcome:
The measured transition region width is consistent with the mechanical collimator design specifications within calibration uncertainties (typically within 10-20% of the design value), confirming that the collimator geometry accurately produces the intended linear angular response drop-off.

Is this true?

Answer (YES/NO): YES